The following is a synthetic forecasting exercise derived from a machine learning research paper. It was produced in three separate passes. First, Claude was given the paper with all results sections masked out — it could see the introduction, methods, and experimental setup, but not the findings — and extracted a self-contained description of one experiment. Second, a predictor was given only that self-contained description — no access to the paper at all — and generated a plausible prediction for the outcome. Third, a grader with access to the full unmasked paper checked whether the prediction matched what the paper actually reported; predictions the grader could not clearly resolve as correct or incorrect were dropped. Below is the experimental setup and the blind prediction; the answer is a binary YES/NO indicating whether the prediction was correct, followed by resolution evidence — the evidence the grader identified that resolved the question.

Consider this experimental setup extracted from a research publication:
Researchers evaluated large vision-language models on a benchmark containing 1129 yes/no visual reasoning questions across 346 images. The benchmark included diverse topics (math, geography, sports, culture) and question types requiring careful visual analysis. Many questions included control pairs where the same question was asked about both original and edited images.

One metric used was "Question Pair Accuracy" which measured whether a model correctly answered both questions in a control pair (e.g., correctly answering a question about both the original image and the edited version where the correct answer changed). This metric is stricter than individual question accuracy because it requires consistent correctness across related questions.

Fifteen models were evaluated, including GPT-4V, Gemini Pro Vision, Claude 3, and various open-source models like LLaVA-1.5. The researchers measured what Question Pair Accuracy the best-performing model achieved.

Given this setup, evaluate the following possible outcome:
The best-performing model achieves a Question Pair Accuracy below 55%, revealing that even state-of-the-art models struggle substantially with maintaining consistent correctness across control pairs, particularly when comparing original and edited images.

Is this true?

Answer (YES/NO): YES